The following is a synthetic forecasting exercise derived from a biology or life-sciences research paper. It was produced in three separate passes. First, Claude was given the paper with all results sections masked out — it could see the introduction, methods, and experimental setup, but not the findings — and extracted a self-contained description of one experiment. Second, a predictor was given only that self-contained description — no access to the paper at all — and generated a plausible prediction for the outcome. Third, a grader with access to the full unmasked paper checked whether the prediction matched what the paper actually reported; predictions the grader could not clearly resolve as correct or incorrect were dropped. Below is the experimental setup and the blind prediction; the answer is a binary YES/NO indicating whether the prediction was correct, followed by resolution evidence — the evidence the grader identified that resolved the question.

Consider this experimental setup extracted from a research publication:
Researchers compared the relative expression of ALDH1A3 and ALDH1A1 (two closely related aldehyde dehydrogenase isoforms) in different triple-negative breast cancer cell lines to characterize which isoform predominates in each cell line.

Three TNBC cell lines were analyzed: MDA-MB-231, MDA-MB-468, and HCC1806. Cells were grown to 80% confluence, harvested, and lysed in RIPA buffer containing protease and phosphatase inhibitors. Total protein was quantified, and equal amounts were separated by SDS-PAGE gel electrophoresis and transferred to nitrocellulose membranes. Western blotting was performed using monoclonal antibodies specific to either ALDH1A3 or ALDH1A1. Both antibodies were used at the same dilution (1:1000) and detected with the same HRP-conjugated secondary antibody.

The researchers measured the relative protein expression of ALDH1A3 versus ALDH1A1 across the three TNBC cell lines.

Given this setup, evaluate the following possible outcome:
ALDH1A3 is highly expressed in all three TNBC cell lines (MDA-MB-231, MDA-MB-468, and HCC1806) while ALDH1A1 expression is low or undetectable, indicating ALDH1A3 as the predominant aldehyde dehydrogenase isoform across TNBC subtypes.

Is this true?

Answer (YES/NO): NO